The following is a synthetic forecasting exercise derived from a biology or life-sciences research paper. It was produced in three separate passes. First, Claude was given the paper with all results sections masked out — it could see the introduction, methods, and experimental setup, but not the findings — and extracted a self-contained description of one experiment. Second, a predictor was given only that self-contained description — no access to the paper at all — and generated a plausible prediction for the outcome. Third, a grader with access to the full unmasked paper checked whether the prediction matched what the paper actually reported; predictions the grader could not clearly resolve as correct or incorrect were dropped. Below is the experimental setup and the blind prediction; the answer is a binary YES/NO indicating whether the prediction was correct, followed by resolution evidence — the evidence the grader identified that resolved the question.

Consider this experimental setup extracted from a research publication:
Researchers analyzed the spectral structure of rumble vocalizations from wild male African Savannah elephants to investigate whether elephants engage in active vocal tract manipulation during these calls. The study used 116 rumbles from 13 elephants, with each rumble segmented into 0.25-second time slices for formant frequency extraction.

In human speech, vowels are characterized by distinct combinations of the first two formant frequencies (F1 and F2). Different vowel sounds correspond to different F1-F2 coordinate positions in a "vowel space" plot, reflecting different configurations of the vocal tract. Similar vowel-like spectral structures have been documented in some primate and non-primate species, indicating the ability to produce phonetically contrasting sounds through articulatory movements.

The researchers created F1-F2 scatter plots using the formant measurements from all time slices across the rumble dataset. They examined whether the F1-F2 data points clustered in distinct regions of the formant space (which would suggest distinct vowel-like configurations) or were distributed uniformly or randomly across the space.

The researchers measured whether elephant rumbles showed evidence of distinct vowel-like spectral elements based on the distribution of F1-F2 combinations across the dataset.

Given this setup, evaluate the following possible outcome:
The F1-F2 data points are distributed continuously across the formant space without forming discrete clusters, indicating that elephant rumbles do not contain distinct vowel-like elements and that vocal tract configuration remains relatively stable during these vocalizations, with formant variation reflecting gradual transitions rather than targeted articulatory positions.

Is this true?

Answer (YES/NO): NO